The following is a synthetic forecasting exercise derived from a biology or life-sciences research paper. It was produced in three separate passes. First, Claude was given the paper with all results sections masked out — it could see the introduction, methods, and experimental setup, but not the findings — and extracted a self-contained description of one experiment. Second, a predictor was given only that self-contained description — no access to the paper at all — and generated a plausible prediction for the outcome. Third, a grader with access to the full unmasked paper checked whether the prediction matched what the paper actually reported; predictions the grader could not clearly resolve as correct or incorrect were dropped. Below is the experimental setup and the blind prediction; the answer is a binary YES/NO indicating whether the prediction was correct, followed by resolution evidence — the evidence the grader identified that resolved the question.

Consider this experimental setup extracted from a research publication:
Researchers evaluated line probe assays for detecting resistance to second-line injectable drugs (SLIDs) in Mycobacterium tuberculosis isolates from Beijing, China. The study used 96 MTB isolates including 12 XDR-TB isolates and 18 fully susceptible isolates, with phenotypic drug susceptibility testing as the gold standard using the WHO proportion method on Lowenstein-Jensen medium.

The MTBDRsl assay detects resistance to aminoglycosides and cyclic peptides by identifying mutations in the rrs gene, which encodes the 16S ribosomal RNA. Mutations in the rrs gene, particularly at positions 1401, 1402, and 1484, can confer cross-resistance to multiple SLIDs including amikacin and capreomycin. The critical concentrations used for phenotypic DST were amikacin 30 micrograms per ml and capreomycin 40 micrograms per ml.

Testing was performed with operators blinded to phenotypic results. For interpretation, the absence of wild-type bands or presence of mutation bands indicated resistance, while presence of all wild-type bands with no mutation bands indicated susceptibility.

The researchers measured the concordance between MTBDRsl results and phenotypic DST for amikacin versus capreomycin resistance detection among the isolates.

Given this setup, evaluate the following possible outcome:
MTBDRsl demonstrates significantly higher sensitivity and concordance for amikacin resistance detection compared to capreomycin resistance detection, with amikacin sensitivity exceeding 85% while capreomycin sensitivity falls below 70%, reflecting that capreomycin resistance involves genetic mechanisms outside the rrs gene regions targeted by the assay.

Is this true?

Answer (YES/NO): NO